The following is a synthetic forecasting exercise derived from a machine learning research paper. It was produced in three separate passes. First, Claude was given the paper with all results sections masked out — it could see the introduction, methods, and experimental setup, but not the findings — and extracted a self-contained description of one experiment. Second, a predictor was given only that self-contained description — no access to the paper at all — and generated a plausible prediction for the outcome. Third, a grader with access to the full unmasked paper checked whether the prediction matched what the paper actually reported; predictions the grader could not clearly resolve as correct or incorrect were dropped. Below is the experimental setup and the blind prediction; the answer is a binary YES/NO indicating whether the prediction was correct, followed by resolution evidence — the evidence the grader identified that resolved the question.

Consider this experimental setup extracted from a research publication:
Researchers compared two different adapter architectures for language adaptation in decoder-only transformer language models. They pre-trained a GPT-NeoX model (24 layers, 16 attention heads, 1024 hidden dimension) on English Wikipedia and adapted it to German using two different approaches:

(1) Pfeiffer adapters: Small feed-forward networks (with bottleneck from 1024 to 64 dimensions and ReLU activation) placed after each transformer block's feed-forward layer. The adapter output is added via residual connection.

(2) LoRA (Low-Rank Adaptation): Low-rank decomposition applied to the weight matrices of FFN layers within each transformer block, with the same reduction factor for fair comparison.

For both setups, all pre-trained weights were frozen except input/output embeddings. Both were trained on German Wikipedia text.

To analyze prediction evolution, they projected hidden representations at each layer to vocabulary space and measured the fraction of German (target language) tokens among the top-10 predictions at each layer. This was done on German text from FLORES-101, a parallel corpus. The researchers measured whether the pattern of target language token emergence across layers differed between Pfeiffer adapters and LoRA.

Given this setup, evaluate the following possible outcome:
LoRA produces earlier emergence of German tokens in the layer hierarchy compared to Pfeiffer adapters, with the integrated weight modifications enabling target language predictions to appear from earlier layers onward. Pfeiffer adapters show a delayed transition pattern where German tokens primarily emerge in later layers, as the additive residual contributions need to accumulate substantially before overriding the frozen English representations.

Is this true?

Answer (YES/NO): NO